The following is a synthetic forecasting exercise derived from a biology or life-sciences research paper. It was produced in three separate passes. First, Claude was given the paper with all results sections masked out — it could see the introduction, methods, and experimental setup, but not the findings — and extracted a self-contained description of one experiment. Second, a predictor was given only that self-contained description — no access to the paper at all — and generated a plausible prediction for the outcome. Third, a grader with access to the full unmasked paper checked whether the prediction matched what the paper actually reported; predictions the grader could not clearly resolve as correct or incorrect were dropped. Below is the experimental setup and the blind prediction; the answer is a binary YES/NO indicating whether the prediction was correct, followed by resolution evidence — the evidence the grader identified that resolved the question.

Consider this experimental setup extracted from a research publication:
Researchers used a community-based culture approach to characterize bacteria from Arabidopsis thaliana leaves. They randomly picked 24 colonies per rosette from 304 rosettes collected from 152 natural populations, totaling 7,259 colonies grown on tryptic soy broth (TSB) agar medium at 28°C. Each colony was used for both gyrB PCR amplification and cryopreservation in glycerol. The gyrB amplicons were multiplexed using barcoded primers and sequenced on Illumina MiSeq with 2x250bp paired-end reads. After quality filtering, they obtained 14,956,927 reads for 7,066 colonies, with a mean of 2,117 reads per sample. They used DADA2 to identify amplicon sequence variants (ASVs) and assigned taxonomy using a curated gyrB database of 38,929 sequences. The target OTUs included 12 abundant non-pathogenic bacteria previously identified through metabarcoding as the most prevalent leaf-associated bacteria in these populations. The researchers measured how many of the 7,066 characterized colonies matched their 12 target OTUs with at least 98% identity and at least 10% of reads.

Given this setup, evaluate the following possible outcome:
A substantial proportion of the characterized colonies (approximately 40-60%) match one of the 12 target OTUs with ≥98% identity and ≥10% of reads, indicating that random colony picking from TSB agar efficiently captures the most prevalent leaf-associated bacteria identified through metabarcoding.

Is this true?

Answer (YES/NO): NO